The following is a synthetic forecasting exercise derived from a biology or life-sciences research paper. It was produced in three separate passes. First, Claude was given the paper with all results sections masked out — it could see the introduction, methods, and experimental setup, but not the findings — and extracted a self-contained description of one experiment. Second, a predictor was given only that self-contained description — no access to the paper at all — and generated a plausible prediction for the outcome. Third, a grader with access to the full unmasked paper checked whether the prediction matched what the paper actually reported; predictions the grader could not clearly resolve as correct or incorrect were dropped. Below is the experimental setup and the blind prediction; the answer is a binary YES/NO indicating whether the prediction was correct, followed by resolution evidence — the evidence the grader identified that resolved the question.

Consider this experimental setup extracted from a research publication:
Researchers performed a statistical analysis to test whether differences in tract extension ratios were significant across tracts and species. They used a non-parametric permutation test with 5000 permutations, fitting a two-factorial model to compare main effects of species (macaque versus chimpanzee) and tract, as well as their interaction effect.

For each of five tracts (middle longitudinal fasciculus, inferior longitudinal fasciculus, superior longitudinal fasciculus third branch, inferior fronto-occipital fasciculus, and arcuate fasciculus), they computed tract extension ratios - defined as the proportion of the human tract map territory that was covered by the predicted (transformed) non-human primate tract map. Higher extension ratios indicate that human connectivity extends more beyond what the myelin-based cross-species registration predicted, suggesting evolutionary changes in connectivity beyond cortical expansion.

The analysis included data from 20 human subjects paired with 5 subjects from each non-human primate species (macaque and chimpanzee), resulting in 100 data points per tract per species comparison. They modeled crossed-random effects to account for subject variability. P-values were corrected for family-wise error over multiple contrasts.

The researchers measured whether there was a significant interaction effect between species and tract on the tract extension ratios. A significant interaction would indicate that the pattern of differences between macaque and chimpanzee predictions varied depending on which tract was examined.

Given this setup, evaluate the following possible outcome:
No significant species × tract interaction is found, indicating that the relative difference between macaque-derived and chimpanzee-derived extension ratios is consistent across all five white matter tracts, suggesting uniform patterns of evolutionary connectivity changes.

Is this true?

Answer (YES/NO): NO